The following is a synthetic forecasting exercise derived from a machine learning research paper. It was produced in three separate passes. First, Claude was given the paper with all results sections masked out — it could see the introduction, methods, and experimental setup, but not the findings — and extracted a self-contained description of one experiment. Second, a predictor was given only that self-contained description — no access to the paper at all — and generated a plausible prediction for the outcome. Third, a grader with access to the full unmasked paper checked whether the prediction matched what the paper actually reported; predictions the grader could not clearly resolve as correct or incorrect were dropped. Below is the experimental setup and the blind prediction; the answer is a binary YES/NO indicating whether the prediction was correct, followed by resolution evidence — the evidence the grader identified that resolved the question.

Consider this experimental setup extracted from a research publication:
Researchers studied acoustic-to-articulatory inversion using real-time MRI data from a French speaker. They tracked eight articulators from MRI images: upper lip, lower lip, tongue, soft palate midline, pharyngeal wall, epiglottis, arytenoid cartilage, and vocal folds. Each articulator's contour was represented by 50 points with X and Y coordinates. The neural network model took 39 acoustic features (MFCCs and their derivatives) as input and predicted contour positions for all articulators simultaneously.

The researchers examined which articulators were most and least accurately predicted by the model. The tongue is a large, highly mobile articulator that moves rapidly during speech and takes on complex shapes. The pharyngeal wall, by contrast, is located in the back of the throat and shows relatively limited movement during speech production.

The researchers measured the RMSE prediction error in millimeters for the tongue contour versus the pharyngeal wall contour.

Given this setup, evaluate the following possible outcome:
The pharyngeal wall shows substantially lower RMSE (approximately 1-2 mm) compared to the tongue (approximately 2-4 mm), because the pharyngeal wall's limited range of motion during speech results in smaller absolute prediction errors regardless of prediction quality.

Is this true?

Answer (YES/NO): YES